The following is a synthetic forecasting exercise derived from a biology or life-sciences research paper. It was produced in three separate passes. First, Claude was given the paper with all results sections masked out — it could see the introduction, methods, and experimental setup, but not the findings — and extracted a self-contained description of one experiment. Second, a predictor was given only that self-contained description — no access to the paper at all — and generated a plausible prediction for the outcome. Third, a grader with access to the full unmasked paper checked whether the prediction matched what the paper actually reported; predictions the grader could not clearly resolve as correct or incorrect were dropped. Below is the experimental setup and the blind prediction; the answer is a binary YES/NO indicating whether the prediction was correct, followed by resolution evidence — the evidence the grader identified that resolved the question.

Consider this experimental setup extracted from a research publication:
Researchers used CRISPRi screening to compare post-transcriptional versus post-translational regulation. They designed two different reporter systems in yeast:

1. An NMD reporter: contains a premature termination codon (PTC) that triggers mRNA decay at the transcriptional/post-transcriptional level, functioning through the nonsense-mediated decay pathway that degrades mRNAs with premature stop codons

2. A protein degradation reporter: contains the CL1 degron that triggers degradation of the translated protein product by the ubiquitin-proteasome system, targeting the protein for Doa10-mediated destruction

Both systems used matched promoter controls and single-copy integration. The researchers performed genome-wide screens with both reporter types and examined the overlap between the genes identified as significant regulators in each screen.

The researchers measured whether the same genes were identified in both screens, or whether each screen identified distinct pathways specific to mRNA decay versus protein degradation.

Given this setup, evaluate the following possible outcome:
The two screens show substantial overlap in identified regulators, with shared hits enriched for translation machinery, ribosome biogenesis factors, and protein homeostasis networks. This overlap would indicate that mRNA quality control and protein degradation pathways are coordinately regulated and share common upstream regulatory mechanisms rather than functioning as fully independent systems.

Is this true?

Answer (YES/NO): NO